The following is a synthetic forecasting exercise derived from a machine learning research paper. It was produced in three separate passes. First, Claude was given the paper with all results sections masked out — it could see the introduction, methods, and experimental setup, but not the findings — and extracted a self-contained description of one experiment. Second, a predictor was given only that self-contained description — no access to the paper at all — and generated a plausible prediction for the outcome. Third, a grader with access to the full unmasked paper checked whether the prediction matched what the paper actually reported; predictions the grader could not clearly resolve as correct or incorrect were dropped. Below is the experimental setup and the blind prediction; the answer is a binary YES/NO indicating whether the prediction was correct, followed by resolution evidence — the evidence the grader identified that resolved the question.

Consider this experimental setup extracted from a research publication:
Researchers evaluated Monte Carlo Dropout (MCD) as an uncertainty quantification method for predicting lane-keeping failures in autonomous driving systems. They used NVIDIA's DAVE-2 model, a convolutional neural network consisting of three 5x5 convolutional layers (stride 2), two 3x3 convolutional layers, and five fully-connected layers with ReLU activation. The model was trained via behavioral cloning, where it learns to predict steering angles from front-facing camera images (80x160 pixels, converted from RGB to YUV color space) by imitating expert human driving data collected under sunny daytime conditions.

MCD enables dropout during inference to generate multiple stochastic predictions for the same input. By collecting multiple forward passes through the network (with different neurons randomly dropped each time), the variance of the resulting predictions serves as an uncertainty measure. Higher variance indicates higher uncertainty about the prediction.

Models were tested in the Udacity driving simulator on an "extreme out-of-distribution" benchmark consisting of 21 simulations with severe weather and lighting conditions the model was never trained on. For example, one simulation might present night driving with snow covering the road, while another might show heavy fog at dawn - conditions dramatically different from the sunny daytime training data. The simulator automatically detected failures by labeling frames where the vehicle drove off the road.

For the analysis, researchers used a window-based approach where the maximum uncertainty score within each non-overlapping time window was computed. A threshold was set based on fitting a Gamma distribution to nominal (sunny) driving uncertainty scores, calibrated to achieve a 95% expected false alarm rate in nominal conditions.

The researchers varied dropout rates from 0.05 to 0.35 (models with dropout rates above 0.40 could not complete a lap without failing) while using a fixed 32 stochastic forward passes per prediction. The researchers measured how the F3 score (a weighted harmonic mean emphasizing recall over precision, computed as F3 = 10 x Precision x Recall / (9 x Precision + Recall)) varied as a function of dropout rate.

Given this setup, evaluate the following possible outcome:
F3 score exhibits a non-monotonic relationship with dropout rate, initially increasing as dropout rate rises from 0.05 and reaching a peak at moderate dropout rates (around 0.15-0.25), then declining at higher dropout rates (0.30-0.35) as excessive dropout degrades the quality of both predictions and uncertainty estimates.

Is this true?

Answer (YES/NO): NO